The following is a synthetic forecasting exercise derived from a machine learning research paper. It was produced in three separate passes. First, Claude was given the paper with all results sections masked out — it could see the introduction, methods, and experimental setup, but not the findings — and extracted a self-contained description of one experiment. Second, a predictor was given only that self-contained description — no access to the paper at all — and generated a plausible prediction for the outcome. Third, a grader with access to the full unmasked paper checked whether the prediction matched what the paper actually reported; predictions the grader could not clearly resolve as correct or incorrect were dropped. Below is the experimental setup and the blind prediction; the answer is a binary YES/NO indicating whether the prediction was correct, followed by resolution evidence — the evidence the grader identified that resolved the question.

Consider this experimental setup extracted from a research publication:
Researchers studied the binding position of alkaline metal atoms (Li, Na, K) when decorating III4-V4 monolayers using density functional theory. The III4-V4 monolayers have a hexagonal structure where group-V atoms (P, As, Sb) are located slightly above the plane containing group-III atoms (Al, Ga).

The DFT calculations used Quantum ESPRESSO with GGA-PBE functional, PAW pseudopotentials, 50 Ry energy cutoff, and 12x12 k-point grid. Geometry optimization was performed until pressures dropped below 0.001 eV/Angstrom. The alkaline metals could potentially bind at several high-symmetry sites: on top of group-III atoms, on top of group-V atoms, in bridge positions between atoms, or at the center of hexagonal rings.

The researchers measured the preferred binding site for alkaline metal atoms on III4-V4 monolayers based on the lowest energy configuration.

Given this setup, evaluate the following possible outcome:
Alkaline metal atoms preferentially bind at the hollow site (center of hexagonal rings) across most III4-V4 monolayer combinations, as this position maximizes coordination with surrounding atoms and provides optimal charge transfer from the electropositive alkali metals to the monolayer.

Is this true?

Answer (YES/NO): YES